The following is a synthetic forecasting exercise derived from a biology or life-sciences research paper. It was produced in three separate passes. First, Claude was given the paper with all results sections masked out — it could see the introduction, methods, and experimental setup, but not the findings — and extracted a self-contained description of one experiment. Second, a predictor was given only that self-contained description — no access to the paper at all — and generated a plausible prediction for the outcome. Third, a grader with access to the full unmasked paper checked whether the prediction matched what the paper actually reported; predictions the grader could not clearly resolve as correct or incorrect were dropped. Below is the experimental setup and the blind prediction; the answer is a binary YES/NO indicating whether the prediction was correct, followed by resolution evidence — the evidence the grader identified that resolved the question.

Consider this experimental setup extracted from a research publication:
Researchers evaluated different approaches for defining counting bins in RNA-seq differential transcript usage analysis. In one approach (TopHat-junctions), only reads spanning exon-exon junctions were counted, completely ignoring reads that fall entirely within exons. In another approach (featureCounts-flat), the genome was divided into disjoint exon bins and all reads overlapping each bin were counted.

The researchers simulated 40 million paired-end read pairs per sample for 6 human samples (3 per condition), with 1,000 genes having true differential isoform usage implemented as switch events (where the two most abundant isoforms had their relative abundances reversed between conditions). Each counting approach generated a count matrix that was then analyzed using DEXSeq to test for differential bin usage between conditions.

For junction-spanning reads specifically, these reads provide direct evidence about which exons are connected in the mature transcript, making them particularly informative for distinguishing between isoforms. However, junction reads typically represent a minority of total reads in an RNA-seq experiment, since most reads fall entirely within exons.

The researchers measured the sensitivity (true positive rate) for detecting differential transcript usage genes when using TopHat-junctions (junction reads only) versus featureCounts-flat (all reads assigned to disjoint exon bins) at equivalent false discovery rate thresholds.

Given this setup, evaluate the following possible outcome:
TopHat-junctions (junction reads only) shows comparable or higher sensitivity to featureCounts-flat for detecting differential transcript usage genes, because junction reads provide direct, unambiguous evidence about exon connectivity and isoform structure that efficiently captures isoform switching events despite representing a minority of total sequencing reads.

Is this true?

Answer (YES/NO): NO